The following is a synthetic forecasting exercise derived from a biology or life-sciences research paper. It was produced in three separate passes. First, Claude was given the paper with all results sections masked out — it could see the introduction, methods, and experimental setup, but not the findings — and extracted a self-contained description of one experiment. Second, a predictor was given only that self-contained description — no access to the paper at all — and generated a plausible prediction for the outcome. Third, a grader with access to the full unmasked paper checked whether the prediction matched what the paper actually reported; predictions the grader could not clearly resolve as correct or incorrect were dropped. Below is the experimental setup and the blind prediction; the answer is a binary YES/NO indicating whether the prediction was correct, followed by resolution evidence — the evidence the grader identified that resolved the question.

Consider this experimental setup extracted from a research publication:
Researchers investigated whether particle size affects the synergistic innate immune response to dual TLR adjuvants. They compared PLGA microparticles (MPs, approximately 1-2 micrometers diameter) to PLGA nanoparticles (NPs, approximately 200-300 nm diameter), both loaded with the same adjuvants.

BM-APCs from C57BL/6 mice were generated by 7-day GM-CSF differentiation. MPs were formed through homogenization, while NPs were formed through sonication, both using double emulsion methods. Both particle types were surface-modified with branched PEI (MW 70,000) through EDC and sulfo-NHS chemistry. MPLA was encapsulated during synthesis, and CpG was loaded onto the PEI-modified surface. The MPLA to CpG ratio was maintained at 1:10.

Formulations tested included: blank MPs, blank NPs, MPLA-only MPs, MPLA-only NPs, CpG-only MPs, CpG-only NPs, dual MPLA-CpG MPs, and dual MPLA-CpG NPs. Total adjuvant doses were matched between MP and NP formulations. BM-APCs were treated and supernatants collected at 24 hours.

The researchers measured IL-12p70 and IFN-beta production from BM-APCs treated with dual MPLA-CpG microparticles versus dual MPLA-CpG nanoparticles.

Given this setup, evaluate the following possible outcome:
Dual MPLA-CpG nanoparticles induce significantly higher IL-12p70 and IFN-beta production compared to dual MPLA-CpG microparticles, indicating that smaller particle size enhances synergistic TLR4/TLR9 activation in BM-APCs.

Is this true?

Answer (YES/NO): NO